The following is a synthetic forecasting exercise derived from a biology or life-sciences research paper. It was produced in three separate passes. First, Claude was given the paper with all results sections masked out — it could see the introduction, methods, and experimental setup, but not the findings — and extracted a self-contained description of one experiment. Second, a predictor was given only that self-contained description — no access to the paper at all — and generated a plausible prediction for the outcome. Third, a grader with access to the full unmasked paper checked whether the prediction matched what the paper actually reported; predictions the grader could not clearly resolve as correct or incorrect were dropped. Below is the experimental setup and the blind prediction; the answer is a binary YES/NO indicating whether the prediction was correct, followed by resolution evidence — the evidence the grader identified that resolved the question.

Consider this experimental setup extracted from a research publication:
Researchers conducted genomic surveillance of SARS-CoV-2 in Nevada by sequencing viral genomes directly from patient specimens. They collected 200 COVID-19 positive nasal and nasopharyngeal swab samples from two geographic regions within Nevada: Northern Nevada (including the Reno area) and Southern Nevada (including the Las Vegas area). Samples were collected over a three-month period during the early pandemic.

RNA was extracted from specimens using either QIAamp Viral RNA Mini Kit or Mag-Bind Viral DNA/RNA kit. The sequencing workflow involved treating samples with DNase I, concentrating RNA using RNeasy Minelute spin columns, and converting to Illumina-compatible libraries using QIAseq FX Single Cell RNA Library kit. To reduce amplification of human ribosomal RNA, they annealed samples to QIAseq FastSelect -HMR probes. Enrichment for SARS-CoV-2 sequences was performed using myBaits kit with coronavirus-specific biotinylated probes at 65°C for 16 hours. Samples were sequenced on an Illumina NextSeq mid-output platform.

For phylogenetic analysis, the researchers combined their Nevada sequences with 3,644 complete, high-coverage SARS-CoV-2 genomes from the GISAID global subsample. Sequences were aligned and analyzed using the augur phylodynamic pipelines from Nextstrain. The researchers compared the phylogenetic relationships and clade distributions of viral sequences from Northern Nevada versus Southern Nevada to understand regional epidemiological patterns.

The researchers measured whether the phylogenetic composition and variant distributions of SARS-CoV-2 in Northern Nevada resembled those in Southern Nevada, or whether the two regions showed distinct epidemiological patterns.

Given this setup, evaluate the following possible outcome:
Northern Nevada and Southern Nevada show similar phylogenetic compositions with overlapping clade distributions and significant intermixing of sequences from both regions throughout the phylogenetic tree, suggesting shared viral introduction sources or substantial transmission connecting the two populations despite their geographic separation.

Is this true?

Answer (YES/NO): NO